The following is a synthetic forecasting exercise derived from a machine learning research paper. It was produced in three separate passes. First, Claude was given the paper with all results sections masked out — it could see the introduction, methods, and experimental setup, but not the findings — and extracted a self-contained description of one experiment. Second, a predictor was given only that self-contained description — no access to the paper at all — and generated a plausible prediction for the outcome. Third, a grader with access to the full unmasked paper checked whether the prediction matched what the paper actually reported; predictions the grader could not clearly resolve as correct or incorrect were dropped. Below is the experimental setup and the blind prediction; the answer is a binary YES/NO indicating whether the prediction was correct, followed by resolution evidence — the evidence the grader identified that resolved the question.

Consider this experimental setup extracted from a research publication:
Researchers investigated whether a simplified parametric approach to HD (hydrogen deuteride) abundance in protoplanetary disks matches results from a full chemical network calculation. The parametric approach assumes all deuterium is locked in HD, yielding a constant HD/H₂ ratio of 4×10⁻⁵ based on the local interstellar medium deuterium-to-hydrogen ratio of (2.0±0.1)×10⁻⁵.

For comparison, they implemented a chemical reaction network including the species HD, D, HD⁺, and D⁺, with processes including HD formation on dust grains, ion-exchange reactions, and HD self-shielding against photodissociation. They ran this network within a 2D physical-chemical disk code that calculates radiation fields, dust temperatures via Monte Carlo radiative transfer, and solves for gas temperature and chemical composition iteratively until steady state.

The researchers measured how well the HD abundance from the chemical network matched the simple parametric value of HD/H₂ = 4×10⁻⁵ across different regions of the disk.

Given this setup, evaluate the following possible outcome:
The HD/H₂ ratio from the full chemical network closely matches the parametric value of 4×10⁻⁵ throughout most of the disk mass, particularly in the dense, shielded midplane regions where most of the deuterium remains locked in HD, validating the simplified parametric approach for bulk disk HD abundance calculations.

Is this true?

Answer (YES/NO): YES